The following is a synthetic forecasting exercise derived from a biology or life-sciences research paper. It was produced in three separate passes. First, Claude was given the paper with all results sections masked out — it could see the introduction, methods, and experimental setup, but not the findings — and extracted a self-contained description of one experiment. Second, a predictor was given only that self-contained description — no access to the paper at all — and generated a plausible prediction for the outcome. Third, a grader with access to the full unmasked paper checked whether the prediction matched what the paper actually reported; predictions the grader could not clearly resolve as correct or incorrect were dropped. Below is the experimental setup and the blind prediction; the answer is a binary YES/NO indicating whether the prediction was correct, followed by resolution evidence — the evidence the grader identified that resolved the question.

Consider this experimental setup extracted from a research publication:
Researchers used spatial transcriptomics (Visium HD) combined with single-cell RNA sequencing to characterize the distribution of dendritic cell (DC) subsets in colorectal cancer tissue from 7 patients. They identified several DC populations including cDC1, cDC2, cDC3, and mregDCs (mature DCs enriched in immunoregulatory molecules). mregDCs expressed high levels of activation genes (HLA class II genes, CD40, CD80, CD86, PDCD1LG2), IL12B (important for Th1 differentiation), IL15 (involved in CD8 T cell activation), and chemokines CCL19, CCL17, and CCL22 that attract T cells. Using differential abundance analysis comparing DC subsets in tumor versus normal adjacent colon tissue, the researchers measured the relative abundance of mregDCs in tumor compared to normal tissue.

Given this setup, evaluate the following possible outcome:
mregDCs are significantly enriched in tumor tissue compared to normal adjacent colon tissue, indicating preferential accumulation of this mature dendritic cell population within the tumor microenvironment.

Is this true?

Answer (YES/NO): YES